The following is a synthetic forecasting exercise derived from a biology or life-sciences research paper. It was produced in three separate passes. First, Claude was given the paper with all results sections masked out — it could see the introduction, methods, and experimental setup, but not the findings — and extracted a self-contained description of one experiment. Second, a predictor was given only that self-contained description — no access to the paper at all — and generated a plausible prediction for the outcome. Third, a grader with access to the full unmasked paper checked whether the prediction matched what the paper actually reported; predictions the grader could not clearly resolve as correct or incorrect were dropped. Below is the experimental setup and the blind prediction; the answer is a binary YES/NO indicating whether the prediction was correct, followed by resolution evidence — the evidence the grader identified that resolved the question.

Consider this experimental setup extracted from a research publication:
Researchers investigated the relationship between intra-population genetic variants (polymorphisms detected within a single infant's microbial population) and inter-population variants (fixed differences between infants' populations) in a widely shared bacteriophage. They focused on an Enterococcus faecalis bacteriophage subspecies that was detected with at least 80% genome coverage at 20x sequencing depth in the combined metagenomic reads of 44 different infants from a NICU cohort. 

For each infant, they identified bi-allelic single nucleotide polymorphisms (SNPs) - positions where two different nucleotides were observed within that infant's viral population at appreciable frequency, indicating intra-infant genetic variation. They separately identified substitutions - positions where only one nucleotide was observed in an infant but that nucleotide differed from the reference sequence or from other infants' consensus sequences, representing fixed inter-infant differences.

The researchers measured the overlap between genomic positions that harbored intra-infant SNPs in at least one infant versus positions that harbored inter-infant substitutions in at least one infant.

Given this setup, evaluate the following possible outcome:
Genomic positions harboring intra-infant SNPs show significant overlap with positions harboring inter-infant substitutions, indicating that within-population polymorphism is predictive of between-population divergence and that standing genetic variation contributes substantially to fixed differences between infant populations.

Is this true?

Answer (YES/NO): YES